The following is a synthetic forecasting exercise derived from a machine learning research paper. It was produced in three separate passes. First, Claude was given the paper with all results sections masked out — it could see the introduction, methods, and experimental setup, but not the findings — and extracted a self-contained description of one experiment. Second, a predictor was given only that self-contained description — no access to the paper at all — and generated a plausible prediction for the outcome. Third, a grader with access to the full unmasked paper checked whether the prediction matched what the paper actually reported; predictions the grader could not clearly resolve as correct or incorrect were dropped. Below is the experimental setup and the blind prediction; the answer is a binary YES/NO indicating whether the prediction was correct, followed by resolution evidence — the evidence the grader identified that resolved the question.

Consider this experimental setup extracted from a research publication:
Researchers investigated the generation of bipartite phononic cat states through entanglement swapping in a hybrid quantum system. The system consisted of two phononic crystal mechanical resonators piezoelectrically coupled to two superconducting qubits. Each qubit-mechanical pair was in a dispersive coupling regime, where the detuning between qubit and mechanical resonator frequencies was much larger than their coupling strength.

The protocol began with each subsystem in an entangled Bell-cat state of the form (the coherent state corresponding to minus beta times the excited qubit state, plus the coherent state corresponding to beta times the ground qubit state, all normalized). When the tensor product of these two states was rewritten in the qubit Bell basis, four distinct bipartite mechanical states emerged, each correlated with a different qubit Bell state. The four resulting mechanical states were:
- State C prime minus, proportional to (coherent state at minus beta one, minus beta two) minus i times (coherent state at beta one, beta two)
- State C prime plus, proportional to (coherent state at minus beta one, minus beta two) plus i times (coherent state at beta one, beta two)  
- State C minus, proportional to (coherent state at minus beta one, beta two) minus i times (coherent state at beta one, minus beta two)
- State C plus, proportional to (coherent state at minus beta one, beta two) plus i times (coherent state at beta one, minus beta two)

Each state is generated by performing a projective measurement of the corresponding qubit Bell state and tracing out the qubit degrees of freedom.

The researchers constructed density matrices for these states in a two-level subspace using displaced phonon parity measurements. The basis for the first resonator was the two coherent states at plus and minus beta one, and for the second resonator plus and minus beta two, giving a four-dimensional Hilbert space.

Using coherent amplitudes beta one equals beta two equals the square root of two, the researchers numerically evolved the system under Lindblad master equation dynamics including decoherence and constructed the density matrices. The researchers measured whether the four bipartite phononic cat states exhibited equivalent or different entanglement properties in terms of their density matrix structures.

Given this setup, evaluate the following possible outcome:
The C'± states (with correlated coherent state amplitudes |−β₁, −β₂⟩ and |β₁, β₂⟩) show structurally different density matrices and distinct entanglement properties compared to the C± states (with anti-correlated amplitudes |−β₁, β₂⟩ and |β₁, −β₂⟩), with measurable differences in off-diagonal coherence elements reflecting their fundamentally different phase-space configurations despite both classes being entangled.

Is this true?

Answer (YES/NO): NO